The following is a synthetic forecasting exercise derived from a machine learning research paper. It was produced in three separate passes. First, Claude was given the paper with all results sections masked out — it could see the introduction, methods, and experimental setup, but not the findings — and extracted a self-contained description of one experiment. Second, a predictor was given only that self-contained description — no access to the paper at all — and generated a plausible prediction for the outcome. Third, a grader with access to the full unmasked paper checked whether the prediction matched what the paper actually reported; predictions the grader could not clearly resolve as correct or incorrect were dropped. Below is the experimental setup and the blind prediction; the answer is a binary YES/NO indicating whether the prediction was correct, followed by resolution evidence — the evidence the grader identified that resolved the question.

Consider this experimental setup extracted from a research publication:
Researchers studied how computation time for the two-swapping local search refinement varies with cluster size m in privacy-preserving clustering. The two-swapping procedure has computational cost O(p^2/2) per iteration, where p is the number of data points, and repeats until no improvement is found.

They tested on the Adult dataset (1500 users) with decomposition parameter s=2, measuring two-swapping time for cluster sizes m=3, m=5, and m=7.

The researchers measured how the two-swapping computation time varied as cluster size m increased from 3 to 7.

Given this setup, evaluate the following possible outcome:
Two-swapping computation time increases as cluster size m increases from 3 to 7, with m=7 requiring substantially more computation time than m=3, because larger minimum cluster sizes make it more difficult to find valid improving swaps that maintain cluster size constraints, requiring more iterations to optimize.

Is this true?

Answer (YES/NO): YES